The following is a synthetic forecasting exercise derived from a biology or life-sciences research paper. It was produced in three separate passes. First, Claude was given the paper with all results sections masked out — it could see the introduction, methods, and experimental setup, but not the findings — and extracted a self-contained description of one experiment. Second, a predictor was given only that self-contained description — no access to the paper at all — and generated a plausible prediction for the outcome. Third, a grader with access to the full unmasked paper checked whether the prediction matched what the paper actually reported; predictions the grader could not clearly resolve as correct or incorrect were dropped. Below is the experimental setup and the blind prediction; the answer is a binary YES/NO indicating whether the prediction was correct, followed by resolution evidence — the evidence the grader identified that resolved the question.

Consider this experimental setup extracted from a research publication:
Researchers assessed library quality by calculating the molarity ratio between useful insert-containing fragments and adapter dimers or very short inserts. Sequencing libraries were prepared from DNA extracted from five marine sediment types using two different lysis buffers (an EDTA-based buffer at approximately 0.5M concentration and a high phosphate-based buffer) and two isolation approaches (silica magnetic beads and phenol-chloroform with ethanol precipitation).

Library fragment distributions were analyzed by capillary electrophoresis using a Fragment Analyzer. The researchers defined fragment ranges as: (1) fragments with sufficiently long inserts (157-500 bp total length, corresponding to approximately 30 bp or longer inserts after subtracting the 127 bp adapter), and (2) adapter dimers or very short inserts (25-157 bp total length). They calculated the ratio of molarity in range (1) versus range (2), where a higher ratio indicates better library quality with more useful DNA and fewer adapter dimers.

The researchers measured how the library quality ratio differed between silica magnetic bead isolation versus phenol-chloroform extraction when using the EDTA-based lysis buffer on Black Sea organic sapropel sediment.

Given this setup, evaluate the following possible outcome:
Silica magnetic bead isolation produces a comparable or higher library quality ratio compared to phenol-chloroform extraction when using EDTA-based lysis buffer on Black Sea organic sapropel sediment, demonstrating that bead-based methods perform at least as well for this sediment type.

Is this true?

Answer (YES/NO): YES